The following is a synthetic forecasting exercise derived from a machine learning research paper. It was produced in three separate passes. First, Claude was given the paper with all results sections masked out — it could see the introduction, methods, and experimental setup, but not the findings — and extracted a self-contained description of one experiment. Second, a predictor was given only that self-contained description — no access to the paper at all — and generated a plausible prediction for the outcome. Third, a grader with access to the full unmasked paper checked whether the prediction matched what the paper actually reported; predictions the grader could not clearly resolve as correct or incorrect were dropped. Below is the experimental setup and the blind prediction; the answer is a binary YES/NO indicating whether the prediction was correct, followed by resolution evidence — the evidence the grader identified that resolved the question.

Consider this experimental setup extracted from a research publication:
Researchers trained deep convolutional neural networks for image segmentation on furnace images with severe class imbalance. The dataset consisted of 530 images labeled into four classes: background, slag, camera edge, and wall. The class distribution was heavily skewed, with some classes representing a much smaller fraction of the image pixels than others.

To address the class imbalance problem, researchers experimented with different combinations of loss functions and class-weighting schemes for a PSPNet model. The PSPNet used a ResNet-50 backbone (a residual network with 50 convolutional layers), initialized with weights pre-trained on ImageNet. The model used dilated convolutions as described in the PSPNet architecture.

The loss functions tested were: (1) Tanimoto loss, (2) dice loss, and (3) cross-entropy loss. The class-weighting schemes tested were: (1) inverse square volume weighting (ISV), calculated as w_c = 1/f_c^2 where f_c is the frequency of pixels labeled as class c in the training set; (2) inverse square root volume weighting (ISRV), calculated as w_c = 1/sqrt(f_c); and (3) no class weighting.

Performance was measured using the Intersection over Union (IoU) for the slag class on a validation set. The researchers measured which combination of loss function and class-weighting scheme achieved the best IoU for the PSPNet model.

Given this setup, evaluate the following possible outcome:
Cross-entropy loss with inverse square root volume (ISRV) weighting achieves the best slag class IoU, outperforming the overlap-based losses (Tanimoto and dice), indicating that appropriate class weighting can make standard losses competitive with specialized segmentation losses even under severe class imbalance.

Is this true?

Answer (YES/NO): YES